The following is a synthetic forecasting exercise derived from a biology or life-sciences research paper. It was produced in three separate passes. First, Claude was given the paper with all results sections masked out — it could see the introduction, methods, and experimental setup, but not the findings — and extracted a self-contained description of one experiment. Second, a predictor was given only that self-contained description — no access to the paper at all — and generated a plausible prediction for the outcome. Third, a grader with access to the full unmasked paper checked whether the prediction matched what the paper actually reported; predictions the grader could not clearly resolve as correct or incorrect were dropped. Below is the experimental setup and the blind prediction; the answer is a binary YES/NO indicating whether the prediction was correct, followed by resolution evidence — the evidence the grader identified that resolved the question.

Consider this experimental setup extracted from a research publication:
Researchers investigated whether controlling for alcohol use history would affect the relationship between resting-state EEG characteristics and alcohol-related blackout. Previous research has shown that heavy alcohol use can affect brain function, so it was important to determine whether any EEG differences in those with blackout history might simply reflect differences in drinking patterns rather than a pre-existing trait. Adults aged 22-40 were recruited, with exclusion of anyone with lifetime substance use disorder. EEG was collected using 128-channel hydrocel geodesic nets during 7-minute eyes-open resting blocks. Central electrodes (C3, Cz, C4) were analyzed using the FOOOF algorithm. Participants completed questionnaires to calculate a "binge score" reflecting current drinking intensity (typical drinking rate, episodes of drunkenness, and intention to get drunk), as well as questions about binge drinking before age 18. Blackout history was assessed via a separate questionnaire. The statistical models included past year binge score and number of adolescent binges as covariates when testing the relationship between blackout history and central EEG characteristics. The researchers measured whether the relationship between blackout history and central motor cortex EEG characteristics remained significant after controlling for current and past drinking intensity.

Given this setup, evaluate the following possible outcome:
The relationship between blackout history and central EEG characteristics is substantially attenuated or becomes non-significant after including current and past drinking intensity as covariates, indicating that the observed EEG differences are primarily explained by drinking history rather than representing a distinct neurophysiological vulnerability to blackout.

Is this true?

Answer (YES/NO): NO